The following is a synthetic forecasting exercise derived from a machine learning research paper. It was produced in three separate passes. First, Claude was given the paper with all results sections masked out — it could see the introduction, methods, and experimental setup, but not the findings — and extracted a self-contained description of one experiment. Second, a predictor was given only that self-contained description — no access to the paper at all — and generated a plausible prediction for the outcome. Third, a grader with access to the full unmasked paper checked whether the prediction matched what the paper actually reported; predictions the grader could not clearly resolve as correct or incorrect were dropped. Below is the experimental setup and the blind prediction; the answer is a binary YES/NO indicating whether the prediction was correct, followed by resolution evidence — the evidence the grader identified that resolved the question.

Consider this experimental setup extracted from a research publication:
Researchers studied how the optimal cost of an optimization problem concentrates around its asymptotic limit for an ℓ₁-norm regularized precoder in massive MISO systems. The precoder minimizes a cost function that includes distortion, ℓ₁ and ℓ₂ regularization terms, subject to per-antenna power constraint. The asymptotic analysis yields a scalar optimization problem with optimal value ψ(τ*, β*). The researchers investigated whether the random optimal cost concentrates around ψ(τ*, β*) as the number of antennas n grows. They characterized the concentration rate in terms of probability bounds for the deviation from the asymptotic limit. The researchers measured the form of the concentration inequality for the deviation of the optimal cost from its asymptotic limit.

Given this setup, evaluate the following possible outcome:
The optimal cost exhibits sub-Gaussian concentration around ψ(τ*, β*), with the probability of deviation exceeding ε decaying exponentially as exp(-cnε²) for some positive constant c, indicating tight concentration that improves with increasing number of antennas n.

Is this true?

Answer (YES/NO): NO